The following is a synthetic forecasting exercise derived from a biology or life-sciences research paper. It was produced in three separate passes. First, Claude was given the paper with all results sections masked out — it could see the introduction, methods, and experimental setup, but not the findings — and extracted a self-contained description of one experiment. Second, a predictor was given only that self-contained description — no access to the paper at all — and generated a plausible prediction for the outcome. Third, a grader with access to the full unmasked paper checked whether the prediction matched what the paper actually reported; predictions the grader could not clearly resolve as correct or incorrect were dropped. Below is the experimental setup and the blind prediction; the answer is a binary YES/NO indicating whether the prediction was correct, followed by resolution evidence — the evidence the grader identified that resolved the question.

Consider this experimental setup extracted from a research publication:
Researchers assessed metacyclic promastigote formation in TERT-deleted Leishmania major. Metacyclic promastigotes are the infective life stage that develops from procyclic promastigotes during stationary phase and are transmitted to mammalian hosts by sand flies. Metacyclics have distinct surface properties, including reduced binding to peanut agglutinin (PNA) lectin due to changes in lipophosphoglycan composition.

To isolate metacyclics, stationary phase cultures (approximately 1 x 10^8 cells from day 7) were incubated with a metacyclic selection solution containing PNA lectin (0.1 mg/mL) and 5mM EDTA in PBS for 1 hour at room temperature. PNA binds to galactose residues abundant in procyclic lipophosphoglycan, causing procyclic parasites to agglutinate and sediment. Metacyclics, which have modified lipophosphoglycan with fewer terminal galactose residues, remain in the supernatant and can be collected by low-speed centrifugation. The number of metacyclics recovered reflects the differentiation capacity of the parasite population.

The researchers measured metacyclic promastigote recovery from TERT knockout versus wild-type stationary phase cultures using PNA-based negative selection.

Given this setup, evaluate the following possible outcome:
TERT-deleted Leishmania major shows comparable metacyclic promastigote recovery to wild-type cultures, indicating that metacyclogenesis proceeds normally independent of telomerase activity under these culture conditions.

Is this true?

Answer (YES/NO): NO